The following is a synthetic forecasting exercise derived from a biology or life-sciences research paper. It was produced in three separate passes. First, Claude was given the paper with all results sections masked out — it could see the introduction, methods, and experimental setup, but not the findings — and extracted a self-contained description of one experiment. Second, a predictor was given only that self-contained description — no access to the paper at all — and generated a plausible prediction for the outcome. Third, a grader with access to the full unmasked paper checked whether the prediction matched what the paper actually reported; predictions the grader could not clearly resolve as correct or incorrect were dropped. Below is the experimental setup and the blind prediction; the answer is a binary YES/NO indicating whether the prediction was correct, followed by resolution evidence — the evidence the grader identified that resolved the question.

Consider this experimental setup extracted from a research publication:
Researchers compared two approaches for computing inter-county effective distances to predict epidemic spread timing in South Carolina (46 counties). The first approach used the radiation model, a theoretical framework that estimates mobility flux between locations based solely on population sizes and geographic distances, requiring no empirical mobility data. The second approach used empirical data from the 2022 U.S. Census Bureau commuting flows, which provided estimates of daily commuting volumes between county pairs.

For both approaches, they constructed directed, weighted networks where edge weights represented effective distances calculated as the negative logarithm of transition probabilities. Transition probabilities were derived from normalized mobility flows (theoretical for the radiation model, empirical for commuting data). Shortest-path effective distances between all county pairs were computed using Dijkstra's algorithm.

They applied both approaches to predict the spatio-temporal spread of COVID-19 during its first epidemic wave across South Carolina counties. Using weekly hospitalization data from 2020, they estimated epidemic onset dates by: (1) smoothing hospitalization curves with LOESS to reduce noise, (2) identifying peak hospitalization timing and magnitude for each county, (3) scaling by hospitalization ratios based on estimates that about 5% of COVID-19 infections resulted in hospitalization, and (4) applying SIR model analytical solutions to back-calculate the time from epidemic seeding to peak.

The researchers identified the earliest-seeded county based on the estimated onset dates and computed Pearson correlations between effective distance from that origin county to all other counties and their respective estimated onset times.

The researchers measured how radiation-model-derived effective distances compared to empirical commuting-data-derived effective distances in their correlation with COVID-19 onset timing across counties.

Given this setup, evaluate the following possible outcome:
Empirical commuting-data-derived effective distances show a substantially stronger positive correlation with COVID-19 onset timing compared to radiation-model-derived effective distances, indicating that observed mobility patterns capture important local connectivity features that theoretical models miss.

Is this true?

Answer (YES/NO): NO